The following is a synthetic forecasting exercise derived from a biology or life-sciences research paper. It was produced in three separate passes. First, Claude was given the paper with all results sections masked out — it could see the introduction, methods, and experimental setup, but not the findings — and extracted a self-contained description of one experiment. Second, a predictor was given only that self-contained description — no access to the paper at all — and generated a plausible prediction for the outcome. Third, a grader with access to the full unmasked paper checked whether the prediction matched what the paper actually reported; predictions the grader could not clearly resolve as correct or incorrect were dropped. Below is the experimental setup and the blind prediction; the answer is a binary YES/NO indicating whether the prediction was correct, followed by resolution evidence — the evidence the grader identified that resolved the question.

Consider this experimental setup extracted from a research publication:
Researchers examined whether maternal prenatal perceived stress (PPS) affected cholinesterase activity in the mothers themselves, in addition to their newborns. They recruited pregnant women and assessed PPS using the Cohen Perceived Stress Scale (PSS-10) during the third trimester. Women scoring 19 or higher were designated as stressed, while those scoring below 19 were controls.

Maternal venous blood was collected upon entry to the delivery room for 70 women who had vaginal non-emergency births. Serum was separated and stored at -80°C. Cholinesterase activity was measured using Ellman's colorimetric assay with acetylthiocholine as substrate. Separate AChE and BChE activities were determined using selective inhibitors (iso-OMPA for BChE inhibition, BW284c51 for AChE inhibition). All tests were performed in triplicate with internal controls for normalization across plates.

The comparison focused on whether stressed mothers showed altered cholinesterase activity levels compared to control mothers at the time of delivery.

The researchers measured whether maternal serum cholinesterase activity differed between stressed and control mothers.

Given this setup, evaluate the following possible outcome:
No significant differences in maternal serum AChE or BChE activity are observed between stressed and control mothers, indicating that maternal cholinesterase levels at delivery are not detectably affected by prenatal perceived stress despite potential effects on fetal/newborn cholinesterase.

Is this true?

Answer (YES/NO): YES